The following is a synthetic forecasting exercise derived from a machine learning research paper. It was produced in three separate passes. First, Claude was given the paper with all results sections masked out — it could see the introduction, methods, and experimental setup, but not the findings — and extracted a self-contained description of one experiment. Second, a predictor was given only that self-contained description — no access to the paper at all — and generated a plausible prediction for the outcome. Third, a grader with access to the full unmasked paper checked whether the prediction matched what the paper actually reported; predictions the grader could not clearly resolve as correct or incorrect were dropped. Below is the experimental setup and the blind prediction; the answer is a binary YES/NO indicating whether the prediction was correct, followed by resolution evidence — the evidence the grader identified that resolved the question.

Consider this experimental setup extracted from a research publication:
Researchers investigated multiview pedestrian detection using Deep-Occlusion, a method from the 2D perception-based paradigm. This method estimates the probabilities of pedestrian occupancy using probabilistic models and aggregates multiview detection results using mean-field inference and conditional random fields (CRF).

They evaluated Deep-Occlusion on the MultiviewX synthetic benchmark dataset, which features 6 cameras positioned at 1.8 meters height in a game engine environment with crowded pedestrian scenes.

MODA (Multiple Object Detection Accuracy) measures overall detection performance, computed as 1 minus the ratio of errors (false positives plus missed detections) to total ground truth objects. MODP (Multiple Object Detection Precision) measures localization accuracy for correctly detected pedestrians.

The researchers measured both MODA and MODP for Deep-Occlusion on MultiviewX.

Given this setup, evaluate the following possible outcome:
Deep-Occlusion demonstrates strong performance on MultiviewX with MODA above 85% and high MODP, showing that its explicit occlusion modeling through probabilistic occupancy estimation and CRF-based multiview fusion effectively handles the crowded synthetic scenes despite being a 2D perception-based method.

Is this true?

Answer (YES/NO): NO